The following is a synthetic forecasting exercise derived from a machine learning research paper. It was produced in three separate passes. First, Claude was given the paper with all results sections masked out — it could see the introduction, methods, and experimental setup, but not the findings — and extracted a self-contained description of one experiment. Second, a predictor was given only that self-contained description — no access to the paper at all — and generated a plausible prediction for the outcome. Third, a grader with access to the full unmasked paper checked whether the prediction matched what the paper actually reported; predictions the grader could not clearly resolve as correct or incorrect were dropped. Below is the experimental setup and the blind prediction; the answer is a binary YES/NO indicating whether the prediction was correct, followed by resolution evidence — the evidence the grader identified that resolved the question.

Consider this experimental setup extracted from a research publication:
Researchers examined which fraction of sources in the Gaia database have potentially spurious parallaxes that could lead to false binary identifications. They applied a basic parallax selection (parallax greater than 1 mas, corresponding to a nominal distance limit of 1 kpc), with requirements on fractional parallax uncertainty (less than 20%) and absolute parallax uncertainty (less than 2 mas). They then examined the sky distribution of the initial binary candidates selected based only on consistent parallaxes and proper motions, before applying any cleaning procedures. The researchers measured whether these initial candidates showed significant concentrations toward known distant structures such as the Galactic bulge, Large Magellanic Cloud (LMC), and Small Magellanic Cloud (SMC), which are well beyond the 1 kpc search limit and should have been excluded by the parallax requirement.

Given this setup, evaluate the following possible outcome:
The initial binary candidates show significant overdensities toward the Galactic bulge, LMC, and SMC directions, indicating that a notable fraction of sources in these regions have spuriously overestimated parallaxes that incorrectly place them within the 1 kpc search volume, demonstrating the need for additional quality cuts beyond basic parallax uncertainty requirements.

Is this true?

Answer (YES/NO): YES